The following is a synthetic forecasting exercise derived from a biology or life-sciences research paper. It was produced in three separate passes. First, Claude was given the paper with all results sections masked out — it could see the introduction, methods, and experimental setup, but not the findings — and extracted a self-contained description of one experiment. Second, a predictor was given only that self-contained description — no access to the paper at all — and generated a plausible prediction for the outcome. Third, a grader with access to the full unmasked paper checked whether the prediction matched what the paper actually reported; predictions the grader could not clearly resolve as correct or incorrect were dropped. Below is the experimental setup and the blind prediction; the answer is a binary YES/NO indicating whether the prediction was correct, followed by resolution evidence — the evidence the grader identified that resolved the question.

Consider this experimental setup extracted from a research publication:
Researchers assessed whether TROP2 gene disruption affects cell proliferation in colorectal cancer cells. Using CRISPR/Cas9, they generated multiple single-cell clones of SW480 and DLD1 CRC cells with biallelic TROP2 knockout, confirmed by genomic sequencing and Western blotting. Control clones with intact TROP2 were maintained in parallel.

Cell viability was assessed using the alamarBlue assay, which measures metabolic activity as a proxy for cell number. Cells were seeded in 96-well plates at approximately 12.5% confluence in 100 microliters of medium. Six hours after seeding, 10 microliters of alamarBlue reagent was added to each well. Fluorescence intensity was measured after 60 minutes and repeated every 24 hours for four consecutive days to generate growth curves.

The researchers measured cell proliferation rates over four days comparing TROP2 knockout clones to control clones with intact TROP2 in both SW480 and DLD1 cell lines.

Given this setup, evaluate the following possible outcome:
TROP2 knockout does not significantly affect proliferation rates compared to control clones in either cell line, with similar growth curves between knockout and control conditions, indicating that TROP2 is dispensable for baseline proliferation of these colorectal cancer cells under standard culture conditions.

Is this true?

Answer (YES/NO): YES